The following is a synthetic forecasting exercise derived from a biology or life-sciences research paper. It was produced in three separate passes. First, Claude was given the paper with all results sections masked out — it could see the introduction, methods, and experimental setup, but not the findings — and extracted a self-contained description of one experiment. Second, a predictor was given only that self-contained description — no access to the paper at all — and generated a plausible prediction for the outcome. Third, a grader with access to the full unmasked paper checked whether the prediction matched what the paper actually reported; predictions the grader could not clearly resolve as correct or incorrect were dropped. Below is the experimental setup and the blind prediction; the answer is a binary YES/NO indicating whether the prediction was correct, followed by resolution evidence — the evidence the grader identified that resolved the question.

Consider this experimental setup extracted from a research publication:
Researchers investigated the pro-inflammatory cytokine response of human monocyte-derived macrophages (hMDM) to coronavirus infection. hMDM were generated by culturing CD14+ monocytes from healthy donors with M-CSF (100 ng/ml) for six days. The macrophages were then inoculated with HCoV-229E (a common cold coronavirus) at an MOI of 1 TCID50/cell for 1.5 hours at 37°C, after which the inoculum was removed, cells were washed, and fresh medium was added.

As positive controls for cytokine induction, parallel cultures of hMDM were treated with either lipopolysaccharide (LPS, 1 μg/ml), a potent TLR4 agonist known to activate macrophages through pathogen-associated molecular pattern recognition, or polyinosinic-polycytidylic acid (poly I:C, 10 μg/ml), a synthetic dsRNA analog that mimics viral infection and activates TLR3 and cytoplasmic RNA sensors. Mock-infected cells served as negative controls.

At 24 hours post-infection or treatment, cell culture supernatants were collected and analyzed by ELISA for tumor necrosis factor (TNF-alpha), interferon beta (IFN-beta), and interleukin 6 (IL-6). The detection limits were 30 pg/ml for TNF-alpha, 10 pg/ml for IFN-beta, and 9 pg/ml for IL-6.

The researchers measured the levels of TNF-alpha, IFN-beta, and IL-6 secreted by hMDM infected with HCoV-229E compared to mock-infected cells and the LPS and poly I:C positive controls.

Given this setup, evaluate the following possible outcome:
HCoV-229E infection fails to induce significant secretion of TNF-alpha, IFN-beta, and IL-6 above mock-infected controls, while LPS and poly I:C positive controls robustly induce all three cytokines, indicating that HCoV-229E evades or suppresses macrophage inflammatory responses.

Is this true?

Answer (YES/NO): NO